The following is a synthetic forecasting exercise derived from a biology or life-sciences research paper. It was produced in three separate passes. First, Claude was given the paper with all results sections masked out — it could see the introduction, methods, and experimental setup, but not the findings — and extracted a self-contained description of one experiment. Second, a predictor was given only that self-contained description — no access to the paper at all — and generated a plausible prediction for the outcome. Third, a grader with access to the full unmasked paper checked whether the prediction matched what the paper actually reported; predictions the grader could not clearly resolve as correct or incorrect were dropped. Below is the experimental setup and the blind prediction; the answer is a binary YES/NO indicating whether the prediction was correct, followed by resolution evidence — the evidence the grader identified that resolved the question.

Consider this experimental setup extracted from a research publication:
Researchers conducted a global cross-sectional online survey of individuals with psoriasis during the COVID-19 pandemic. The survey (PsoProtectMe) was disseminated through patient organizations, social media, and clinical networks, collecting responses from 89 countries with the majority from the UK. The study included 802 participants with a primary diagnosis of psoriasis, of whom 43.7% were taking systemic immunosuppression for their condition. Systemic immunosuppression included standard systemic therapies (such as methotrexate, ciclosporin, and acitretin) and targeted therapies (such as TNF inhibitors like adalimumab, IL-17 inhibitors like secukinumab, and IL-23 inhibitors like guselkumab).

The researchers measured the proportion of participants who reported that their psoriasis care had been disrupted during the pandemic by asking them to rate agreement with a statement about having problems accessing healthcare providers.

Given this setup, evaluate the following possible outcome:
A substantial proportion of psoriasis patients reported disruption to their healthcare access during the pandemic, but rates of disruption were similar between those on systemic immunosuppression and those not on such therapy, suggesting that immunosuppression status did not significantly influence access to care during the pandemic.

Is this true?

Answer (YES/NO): YES